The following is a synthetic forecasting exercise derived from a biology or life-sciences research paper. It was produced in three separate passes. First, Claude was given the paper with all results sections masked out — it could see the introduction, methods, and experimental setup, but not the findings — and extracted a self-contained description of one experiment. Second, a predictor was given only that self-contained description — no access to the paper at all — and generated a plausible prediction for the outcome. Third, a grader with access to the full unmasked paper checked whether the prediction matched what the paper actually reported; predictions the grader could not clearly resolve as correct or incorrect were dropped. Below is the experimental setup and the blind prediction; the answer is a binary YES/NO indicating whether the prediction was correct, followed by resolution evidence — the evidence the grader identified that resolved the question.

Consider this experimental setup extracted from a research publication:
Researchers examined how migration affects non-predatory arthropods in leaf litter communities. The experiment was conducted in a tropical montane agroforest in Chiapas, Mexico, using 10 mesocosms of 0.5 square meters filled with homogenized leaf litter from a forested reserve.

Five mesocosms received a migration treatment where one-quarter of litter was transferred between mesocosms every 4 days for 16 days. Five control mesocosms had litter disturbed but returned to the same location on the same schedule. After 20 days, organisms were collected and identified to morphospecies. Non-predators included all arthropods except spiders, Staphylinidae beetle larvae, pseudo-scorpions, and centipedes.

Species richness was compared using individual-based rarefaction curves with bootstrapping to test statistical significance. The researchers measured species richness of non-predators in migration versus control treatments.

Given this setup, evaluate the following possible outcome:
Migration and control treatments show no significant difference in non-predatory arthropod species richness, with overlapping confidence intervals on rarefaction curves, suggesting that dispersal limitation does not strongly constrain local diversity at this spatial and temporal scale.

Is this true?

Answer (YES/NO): YES